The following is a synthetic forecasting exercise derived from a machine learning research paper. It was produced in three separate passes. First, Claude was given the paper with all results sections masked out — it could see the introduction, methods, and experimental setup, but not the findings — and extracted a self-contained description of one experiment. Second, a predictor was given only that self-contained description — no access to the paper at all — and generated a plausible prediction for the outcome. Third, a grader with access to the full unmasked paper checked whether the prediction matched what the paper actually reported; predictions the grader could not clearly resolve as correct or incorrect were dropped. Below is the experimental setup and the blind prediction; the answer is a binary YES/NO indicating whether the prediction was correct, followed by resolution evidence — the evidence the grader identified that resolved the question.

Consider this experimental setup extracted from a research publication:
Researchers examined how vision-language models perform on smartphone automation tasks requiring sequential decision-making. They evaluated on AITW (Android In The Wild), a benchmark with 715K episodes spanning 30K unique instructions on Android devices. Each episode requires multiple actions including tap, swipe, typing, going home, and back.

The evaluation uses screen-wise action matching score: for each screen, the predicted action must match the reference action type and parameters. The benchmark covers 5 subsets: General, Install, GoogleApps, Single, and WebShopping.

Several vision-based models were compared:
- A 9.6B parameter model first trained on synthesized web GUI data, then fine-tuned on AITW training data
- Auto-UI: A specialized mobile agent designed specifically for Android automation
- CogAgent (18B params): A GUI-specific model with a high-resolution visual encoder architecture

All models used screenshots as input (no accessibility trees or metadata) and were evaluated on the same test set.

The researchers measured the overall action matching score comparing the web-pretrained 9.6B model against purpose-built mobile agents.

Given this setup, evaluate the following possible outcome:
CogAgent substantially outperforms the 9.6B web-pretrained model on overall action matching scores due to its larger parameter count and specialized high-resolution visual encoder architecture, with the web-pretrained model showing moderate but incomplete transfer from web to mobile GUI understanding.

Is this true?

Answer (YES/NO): YES